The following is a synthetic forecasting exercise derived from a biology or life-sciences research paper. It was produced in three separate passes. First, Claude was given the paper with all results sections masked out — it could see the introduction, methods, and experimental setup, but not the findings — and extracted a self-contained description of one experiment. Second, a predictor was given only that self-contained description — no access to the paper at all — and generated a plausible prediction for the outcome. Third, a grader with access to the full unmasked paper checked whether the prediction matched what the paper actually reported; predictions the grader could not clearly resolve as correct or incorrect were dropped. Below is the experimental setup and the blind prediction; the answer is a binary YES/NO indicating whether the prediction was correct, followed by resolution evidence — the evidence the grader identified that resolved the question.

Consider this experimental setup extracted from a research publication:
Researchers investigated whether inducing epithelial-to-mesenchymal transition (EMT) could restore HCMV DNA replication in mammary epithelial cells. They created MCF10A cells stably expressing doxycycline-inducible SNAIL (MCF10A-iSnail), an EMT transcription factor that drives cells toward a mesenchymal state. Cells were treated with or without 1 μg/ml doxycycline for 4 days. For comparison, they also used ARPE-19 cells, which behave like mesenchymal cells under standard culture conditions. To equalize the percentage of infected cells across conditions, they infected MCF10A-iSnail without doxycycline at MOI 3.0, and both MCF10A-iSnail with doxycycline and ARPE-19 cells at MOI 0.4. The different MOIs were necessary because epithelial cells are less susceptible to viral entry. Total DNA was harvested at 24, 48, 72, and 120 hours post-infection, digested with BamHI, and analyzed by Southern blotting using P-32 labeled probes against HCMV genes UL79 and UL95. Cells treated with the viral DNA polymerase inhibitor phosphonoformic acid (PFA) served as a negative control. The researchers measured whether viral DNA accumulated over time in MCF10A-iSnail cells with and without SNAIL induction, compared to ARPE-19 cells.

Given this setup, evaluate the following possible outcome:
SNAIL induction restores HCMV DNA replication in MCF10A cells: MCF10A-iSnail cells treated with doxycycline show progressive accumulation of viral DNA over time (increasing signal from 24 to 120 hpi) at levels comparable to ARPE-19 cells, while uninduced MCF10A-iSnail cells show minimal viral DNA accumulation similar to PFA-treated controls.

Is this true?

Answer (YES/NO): NO